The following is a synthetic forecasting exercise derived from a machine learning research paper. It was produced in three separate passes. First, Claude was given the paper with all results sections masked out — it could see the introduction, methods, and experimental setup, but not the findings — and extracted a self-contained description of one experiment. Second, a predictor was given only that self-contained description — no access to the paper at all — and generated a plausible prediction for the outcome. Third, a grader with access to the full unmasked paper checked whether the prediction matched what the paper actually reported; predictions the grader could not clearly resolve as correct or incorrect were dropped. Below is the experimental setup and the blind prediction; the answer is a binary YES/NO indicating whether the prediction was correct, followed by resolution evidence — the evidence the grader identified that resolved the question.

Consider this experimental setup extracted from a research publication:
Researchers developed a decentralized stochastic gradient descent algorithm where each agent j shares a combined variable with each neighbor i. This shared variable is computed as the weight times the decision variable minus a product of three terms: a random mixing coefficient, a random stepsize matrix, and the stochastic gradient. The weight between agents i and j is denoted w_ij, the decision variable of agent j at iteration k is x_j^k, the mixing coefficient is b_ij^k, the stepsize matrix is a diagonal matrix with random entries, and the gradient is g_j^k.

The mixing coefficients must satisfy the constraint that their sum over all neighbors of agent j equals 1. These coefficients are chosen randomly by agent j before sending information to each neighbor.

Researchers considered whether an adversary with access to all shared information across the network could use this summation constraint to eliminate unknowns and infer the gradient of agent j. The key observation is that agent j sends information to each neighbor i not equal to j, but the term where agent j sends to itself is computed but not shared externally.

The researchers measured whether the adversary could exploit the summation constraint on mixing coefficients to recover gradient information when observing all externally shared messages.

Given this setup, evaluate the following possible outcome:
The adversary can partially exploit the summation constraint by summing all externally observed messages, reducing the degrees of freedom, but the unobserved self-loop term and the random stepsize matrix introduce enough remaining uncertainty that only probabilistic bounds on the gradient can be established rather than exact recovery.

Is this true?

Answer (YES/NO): NO